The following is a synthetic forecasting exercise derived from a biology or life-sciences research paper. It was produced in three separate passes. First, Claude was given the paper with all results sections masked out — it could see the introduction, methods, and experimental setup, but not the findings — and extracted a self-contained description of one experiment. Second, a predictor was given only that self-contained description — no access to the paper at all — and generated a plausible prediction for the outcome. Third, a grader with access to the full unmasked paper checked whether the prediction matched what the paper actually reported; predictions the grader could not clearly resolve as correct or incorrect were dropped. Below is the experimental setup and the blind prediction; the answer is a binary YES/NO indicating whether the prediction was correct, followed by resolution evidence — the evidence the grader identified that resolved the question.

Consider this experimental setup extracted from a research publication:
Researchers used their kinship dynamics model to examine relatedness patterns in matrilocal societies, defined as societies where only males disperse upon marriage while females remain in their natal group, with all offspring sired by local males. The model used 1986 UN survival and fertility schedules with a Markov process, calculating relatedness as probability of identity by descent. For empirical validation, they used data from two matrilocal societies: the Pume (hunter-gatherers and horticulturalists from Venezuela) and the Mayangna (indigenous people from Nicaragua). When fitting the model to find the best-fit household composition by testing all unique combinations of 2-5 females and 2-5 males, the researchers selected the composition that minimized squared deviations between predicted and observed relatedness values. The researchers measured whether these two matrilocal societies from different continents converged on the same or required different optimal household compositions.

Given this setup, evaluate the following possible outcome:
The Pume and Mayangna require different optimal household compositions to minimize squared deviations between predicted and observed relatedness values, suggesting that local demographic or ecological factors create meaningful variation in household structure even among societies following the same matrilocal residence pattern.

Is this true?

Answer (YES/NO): YES